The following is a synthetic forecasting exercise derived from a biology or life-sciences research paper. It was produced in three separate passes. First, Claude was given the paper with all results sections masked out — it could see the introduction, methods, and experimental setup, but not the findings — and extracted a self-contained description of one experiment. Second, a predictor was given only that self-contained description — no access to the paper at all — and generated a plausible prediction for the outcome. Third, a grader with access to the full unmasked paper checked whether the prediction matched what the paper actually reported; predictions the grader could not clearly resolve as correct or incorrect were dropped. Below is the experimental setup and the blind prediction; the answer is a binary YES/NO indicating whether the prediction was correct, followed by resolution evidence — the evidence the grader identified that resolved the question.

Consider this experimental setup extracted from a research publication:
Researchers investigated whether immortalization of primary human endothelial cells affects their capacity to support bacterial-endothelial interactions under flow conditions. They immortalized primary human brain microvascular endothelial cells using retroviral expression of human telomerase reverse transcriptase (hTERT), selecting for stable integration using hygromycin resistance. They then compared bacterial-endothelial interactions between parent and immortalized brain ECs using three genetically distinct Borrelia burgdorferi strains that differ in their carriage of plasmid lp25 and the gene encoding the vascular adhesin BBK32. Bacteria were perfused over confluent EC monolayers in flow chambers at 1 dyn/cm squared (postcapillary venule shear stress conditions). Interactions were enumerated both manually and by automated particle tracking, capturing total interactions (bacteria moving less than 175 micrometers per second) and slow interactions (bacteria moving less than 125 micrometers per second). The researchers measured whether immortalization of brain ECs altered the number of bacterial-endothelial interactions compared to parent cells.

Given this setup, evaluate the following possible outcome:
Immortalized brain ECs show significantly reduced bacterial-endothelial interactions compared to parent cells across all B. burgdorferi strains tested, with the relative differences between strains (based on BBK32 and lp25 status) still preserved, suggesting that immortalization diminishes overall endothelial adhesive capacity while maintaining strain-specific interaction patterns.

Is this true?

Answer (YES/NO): NO